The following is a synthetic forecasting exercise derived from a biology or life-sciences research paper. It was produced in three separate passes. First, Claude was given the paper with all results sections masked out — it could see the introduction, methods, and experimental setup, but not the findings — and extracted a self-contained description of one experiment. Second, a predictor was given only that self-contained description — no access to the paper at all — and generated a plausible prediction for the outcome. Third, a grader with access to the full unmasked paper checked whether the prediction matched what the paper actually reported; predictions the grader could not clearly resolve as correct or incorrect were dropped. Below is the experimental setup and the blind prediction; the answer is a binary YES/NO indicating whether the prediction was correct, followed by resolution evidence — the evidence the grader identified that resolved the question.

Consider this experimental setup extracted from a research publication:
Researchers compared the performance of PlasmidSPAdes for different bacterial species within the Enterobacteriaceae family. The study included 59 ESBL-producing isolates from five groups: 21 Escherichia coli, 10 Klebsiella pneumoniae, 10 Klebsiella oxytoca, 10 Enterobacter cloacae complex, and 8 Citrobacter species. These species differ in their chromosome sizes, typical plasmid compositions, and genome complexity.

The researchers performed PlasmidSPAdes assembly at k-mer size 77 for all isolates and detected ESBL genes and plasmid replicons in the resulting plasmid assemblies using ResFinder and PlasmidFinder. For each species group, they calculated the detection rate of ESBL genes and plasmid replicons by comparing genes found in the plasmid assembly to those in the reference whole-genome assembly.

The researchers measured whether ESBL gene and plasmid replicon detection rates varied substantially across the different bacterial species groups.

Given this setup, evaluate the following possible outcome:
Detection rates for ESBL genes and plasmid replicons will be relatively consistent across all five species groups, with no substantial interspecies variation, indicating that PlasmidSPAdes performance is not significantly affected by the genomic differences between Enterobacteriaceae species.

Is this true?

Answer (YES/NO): NO